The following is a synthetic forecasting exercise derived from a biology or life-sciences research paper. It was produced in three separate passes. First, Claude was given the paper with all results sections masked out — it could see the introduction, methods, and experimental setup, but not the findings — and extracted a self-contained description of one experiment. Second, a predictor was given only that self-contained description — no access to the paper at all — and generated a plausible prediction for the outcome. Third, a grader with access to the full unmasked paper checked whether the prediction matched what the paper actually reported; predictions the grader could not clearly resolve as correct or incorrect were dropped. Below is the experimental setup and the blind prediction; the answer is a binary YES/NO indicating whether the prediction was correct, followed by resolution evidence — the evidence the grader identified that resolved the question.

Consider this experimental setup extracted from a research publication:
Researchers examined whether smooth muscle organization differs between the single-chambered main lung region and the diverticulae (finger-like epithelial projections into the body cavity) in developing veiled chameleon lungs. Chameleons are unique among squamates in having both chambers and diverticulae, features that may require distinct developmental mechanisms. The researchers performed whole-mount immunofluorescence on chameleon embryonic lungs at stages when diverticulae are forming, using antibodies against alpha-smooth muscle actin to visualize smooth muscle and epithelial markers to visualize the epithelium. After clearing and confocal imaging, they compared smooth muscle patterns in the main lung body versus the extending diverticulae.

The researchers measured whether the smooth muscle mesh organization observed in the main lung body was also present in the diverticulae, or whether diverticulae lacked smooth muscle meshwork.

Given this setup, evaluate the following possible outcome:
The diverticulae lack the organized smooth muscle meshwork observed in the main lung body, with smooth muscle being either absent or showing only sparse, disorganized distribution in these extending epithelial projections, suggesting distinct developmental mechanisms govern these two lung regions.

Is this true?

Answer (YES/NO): YES